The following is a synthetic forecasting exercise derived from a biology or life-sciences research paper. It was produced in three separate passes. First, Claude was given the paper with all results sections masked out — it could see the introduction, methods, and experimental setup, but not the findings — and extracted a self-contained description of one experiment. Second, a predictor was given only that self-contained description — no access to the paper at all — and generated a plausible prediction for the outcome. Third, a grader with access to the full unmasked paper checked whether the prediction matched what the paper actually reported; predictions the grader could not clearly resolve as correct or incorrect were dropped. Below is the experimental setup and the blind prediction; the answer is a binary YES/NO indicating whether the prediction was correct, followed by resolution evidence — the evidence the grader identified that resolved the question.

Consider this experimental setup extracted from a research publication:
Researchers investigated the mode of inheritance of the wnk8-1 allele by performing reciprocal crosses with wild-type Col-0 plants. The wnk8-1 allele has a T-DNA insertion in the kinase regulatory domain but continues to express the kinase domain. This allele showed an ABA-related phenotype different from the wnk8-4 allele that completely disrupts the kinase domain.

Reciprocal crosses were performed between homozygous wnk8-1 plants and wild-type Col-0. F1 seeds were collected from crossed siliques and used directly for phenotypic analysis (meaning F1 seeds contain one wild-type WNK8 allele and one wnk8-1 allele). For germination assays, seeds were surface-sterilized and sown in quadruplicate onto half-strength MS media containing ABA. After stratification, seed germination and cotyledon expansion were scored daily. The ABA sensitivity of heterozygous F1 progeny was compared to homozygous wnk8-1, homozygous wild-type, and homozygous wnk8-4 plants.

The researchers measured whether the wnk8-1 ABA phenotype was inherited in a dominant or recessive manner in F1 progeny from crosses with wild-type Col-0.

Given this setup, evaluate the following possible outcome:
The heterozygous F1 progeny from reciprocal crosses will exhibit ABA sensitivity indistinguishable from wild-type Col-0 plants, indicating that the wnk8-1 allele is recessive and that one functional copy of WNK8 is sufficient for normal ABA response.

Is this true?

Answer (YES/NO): NO